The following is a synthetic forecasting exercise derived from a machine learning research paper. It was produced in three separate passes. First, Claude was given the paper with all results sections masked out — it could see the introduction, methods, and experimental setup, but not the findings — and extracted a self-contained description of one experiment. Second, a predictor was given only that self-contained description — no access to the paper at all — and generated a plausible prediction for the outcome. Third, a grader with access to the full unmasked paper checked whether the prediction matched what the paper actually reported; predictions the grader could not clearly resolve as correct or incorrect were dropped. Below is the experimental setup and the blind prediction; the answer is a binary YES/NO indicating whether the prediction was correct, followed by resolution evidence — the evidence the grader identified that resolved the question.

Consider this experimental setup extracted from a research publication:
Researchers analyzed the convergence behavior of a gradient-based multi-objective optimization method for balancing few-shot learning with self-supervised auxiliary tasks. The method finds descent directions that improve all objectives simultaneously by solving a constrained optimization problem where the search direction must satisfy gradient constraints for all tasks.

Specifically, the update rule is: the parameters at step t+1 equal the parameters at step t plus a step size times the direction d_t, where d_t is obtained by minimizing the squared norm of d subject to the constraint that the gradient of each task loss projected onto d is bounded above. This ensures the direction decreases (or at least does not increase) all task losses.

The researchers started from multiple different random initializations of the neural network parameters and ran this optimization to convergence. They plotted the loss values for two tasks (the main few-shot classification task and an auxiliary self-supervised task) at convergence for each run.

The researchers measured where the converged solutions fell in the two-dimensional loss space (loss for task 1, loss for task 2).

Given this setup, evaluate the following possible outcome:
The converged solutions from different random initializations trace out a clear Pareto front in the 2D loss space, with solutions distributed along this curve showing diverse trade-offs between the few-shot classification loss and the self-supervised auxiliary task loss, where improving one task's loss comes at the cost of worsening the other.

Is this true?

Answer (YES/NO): NO